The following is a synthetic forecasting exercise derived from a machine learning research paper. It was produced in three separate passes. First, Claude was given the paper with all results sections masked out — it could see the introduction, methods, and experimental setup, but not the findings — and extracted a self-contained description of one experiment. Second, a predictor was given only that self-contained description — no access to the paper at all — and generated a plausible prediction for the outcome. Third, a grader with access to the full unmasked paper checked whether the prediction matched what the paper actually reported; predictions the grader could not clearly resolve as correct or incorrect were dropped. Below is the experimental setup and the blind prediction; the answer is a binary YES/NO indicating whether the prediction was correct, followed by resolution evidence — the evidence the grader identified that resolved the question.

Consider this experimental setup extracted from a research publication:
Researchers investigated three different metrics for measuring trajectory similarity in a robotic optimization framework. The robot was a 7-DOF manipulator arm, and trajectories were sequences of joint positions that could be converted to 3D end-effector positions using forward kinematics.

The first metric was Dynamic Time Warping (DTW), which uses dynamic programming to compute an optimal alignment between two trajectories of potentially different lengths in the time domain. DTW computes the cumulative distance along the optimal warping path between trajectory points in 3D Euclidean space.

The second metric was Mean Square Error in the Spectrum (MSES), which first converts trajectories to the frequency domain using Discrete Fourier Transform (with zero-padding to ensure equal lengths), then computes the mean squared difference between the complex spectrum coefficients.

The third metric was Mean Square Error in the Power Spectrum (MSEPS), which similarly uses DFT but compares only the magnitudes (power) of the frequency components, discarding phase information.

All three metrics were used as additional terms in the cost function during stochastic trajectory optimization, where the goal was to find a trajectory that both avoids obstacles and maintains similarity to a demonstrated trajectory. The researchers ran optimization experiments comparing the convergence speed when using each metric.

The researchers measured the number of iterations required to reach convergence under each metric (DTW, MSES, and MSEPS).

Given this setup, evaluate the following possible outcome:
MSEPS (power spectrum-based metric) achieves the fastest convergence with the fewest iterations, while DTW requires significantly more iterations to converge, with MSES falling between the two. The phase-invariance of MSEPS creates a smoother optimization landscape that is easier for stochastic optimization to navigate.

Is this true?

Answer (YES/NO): NO